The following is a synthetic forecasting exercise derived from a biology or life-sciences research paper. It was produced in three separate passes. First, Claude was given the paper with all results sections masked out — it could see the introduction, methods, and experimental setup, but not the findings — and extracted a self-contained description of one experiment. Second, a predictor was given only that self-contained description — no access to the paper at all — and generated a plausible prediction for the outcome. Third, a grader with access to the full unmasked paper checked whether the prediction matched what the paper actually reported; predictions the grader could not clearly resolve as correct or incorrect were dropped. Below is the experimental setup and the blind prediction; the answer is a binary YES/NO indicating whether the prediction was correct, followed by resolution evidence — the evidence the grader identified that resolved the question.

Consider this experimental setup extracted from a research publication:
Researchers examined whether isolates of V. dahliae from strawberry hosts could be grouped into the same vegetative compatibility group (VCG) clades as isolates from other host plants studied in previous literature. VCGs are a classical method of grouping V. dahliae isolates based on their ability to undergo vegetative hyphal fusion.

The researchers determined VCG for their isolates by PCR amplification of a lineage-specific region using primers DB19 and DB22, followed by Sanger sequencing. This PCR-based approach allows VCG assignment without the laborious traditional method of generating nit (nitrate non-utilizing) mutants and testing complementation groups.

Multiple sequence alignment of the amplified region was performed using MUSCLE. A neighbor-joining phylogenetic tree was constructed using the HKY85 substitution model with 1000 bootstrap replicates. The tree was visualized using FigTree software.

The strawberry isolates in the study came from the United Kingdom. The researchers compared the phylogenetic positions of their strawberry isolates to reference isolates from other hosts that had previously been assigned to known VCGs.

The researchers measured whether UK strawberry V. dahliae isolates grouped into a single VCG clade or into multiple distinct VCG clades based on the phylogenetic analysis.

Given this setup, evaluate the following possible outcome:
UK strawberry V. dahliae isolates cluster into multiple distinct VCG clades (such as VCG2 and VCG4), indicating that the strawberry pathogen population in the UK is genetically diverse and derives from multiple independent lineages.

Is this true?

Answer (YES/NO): YES